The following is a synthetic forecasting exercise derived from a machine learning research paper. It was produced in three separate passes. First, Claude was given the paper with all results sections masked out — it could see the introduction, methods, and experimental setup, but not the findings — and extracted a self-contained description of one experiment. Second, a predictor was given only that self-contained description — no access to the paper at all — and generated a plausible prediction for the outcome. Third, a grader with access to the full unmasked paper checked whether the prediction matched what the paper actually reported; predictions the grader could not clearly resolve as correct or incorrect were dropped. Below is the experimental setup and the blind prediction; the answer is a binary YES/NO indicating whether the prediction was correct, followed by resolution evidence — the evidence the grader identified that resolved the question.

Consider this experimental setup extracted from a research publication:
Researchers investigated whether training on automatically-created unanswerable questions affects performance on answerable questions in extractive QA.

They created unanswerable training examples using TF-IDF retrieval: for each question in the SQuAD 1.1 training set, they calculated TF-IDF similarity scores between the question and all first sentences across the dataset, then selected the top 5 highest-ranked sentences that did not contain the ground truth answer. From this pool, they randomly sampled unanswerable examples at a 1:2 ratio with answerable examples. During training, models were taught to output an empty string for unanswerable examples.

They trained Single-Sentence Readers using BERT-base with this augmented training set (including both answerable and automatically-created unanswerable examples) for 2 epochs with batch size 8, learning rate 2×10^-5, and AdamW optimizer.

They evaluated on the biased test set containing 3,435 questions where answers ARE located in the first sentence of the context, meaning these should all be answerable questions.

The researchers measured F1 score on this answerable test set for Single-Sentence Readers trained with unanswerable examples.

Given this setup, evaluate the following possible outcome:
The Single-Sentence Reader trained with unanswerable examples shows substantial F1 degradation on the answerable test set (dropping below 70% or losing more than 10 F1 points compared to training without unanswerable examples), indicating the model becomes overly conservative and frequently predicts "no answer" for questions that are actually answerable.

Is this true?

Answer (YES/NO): NO